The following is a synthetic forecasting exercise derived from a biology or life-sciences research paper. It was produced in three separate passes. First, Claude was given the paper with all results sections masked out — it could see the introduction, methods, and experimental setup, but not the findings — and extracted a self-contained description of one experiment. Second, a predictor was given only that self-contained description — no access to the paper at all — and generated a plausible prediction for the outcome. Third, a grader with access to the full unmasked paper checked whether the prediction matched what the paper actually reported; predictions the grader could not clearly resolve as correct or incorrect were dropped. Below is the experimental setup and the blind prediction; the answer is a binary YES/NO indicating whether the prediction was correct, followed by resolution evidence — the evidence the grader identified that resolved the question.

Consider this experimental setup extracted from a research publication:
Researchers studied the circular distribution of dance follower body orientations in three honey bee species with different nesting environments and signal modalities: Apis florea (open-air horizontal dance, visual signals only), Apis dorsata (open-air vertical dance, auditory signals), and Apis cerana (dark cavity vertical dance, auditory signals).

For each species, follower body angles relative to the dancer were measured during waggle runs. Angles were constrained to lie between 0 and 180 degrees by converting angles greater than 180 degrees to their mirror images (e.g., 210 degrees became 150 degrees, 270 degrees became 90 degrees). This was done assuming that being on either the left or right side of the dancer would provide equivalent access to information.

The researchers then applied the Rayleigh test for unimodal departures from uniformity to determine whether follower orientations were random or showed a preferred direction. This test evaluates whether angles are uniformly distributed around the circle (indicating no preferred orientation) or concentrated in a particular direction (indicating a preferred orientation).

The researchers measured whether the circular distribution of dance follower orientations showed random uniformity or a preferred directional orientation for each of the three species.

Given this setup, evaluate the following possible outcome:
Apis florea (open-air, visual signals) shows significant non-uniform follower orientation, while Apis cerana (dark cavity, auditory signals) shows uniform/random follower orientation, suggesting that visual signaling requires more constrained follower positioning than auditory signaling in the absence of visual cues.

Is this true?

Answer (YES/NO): NO